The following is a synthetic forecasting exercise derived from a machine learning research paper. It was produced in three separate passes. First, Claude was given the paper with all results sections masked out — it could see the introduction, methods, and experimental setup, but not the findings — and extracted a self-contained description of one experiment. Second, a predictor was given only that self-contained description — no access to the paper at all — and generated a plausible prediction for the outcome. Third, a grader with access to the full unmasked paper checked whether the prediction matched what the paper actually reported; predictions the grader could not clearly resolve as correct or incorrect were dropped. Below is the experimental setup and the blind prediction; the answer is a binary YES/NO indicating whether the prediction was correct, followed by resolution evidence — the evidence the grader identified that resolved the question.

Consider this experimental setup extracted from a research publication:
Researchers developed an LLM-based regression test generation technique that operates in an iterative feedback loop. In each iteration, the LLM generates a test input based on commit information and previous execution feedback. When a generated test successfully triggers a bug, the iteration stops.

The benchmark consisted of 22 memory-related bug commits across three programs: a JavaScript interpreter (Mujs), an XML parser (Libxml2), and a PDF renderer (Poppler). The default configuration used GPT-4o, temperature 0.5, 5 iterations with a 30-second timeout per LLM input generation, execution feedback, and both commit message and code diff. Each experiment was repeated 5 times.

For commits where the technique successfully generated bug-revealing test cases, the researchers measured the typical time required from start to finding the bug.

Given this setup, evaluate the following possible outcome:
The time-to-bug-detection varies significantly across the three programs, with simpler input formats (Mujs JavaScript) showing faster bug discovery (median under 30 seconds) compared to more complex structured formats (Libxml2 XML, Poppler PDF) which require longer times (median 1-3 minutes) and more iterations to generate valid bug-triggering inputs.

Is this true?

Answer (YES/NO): NO